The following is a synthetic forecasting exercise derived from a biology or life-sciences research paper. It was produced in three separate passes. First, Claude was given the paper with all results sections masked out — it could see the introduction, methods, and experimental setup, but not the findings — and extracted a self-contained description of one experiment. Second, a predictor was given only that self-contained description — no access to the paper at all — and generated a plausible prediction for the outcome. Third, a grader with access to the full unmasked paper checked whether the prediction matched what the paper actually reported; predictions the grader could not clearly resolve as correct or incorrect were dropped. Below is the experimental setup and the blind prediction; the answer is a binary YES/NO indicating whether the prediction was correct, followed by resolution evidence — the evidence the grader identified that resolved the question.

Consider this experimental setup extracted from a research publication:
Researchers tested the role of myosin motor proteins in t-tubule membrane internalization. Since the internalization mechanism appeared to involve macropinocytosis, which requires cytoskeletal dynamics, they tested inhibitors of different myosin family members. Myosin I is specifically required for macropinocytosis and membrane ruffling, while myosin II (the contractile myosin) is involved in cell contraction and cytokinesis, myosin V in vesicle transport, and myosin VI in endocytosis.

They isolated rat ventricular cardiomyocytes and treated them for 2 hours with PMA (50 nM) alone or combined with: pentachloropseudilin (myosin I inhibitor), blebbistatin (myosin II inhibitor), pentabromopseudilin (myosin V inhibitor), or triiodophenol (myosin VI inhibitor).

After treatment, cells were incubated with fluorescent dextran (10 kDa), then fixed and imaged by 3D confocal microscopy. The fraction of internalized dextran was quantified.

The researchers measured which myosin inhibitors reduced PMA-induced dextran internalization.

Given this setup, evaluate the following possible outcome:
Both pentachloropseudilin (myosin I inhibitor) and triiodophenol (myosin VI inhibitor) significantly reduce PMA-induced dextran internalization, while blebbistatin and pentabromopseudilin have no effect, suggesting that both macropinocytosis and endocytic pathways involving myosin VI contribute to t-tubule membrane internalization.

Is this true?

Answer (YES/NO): NO